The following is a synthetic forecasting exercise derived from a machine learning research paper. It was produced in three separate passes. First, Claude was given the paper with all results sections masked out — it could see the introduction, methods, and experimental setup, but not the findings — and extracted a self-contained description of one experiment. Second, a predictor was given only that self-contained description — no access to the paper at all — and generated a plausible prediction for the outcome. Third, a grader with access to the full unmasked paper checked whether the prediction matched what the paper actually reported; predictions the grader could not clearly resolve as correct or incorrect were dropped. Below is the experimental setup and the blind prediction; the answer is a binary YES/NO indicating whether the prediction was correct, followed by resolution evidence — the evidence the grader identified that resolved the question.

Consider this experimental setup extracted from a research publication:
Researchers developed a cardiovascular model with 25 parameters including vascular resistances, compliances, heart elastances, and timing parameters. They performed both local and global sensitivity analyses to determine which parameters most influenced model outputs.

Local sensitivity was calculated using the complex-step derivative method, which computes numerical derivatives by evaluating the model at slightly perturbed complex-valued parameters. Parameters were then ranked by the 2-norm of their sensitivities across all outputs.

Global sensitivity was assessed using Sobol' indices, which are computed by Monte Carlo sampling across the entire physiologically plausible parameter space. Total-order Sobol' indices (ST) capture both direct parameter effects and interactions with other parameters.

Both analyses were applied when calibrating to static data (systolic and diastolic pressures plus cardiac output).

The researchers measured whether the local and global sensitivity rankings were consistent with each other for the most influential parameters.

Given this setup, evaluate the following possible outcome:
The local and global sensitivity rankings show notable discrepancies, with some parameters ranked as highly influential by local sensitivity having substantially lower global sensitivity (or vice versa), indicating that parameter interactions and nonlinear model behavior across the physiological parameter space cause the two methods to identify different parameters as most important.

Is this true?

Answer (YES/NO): YES